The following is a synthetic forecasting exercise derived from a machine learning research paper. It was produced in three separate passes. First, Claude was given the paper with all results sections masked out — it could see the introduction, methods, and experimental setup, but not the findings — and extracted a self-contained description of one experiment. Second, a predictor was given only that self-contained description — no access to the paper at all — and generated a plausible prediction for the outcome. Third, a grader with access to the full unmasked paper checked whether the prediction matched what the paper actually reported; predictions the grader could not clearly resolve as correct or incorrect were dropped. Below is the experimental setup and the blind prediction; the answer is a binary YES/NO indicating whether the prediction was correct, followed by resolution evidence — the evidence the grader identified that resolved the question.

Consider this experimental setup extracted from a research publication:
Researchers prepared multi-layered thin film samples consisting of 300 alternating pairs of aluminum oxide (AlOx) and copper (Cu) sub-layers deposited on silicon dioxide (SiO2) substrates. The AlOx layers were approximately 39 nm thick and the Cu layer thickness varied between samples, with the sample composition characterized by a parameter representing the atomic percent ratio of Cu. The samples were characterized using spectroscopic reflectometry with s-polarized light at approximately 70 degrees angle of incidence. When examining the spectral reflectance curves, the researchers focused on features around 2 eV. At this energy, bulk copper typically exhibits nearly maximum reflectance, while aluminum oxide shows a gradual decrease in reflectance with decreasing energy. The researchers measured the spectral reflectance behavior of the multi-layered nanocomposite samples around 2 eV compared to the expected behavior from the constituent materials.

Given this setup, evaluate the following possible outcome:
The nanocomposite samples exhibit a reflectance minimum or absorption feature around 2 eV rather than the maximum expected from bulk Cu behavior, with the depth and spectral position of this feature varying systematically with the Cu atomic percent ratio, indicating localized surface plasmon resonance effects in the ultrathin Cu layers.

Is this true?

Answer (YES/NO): NO